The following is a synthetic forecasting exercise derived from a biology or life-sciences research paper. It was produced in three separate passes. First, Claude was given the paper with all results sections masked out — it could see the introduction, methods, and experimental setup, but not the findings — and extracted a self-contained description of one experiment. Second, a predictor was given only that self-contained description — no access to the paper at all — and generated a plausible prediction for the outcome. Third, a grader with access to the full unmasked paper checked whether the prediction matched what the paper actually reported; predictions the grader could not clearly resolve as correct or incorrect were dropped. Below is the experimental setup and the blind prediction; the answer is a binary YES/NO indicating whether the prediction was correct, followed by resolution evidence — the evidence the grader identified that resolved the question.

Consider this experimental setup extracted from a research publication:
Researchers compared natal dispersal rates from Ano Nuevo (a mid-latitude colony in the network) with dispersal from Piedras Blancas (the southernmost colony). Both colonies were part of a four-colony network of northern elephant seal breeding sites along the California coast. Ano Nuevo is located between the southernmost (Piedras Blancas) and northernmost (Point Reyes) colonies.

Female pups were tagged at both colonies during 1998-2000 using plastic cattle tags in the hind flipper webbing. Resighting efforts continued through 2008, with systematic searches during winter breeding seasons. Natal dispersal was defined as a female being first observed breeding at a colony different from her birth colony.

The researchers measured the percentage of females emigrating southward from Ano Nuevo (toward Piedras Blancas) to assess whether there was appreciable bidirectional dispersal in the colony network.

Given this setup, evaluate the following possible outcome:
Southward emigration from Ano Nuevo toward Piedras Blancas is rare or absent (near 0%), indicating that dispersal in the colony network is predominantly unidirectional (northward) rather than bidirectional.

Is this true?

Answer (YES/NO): YES